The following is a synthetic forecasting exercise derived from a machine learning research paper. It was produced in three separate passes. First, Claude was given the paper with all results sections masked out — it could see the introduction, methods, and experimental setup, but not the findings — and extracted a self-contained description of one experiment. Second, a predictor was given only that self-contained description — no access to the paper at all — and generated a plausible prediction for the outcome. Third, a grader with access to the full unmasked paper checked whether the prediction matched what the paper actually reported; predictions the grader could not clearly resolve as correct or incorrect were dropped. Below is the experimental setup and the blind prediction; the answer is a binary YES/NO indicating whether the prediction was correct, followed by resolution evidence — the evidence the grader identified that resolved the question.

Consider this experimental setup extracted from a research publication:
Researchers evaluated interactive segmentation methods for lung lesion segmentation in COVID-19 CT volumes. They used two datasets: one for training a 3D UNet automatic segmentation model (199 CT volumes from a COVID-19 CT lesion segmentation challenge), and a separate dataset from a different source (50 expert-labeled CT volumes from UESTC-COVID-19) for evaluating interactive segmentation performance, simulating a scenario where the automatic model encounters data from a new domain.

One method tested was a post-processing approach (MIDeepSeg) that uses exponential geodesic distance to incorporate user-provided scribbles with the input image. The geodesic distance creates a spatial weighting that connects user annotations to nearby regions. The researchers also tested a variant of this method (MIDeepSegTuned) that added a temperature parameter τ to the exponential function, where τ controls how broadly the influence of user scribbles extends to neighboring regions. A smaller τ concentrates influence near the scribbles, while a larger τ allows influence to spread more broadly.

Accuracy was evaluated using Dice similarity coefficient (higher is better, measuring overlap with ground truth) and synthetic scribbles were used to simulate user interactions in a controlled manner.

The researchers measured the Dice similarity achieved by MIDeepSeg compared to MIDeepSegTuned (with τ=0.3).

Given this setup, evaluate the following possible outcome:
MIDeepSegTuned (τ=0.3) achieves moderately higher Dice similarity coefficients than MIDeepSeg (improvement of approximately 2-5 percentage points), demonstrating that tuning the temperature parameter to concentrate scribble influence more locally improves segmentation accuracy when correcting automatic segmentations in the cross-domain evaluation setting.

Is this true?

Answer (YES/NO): NO